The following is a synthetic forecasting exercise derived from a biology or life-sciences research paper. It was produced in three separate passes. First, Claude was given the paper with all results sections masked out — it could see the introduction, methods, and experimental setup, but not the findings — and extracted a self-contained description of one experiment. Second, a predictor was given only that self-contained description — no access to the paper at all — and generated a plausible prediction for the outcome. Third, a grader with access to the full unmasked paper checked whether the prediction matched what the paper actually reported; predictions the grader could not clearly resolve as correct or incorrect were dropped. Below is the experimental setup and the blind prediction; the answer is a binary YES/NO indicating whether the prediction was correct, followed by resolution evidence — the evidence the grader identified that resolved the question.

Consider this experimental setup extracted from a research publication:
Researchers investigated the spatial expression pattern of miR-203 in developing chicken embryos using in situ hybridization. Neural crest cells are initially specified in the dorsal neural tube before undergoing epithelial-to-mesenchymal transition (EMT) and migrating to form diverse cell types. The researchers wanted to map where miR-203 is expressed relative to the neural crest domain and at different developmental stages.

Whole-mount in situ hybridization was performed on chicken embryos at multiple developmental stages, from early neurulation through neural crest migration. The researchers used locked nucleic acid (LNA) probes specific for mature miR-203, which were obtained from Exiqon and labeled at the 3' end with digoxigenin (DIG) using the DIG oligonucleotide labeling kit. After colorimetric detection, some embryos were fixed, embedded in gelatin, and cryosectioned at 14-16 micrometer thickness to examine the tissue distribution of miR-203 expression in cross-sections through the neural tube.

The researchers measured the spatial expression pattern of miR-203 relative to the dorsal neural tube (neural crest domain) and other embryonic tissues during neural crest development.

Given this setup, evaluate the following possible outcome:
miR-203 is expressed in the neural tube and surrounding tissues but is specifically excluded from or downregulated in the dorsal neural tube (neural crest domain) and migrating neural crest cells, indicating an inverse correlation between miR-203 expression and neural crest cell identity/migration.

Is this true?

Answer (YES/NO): NO